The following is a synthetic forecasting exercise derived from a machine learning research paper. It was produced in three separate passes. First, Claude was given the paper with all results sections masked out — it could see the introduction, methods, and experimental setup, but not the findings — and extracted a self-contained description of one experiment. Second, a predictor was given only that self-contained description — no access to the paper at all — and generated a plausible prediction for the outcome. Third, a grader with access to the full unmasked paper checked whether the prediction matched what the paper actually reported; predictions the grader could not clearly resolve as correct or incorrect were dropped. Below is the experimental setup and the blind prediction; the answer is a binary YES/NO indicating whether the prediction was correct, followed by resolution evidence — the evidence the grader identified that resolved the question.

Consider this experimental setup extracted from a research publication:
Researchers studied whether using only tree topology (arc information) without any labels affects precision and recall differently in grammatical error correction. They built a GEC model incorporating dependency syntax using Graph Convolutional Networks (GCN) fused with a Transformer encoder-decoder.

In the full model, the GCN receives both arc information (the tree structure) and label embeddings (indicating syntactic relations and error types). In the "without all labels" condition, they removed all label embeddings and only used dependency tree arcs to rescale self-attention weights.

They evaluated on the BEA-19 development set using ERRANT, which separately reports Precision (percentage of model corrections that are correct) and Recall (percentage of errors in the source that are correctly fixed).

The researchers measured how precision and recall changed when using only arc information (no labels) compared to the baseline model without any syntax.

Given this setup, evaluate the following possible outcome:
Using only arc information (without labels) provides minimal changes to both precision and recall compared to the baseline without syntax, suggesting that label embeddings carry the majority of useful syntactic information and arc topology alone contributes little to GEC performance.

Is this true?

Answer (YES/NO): NO